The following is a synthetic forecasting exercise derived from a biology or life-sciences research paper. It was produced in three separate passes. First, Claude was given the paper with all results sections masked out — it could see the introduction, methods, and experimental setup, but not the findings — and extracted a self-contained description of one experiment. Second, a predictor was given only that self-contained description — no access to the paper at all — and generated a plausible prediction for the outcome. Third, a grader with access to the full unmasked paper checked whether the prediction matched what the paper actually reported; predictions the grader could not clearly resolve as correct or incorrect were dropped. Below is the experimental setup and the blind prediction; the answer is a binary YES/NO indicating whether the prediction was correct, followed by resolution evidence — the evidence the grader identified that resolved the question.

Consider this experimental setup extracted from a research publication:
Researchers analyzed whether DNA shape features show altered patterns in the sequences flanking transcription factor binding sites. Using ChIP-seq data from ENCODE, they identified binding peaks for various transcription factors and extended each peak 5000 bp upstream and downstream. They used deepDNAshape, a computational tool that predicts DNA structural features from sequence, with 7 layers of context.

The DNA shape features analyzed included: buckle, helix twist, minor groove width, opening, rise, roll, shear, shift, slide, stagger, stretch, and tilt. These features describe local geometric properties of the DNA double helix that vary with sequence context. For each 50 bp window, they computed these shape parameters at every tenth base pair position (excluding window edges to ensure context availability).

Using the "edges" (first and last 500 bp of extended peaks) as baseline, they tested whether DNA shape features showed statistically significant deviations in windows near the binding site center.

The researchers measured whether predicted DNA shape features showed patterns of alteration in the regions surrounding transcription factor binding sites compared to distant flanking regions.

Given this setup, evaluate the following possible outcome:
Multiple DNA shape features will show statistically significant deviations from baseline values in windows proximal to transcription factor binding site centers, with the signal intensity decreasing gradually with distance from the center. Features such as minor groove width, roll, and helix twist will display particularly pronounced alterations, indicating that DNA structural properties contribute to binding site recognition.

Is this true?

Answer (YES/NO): NO